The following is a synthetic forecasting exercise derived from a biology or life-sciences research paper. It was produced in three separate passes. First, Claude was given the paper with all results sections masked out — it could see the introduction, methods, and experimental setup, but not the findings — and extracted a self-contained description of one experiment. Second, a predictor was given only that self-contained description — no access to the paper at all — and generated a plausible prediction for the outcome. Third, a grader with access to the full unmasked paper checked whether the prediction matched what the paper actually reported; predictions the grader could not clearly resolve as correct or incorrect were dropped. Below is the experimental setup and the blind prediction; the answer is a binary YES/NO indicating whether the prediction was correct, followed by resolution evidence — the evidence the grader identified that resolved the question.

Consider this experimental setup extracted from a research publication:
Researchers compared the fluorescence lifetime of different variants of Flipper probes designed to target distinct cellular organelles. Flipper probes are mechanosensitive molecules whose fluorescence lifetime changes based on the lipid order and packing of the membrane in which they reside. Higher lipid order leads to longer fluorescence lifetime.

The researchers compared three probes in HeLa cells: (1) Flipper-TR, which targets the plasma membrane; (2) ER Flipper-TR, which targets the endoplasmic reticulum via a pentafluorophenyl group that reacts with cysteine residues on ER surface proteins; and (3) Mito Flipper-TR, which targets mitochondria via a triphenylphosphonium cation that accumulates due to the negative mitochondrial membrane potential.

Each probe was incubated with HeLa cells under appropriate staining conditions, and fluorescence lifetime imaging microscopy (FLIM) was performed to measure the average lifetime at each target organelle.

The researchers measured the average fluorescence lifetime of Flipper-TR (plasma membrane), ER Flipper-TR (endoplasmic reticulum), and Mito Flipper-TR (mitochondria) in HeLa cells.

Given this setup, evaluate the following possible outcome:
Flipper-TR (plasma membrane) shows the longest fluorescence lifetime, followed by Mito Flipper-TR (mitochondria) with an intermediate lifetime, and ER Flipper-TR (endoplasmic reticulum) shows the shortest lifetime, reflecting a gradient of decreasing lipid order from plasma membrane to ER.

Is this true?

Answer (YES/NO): NO